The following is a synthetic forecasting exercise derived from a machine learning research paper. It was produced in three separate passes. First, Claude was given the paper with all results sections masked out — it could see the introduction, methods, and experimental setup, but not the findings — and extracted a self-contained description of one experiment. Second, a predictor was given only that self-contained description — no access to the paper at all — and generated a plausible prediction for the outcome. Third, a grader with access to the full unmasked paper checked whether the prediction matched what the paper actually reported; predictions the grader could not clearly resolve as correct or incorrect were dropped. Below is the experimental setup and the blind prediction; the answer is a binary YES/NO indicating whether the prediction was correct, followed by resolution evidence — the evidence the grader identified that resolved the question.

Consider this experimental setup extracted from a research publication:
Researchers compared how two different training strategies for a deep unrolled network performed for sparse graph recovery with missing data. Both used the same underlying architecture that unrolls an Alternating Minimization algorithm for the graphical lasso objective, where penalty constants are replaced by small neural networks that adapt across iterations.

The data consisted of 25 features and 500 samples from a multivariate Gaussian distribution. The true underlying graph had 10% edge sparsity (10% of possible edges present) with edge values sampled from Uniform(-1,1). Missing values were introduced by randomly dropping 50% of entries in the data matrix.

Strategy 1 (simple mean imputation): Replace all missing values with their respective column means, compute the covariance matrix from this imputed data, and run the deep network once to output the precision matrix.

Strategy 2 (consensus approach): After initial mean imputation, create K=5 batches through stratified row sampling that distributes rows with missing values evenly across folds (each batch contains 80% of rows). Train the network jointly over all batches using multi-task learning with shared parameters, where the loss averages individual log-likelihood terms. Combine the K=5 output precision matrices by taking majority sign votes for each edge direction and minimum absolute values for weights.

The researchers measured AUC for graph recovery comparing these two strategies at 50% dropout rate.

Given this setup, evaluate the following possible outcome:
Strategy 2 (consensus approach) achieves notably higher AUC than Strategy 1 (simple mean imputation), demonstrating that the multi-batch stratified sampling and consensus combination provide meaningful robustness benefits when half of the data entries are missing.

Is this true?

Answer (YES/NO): YES